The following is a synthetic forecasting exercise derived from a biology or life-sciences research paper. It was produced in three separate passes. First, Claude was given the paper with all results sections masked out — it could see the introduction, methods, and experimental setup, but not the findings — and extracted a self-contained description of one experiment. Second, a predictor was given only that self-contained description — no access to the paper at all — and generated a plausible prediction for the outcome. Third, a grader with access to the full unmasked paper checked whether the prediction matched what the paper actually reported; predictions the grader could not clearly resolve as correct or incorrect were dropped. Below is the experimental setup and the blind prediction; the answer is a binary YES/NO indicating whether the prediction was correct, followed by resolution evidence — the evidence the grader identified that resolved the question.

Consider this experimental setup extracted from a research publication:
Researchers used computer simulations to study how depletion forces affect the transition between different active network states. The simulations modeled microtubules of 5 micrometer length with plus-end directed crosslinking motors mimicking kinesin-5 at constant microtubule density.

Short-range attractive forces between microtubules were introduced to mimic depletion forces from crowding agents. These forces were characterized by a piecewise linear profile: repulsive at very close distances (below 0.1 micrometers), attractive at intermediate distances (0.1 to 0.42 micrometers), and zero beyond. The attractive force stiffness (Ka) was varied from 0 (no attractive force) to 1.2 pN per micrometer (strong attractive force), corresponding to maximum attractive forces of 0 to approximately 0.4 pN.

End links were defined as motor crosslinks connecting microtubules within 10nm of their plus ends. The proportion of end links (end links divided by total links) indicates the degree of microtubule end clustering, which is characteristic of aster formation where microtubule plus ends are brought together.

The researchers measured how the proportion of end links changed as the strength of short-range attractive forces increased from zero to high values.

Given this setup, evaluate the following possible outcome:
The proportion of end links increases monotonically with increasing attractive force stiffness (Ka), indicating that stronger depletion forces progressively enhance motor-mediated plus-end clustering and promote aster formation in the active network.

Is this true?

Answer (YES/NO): NO